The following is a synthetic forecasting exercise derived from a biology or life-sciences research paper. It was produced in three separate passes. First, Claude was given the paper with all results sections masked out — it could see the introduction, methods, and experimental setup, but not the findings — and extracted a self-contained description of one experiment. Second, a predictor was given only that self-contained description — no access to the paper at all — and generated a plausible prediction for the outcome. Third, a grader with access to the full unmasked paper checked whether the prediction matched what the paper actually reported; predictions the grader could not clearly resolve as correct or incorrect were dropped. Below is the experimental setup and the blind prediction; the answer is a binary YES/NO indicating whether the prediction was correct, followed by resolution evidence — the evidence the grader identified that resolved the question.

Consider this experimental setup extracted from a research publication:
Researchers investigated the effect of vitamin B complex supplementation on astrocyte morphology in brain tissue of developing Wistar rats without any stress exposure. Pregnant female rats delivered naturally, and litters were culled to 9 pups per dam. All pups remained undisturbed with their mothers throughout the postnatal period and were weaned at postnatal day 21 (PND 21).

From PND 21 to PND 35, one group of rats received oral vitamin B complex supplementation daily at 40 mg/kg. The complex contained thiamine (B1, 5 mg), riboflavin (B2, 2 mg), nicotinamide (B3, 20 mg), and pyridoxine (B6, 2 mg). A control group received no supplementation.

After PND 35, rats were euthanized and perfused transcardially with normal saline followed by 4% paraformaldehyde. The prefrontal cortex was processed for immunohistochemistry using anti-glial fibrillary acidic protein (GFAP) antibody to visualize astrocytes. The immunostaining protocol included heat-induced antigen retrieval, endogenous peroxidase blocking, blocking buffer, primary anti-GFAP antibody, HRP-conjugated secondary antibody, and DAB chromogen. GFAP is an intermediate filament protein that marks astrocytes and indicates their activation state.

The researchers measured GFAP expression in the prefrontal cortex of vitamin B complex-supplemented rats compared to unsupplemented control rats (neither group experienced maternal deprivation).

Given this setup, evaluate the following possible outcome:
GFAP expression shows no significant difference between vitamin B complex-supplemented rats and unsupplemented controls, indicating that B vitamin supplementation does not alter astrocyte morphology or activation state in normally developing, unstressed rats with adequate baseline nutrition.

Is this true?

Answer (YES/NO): YES